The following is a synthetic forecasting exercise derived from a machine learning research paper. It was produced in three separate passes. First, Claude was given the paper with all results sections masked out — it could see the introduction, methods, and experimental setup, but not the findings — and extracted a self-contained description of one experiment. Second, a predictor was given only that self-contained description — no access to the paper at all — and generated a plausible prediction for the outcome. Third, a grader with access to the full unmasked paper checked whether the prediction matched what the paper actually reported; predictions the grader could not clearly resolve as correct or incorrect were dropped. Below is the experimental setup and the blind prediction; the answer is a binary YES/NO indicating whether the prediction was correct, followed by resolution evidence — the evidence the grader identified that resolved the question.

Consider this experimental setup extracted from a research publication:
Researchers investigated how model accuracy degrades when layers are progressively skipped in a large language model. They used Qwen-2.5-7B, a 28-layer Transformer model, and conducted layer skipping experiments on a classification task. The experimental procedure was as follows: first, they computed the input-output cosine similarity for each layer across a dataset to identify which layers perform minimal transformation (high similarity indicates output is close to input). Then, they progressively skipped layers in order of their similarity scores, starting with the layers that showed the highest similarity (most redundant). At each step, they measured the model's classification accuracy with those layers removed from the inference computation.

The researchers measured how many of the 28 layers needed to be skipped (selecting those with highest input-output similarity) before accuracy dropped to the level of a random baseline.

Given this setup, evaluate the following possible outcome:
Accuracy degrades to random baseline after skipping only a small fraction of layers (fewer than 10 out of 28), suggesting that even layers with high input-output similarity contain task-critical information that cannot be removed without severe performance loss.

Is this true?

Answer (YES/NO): YES